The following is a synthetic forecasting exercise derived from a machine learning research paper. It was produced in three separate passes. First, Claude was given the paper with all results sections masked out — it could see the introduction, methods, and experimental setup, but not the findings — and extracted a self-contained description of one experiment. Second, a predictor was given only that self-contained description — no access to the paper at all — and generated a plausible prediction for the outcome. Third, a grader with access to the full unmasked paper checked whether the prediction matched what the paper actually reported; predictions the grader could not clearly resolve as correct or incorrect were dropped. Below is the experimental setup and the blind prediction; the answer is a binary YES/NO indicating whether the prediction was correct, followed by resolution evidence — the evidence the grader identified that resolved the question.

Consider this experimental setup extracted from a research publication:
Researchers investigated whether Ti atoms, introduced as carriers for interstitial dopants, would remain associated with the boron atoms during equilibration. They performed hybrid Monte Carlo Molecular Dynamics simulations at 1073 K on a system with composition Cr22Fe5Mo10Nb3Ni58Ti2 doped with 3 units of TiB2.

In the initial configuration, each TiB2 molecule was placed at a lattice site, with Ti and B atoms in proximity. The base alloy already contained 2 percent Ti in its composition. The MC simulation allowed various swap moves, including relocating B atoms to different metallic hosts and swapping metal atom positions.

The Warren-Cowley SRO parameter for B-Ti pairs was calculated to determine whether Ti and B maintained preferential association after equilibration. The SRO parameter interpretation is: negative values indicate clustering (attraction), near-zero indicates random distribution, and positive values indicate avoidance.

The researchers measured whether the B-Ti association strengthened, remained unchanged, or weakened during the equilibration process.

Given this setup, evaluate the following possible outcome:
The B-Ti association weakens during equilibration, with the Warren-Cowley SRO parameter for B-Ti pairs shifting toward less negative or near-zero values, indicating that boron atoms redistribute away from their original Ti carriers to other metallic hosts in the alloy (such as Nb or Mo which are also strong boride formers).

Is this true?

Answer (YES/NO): YES